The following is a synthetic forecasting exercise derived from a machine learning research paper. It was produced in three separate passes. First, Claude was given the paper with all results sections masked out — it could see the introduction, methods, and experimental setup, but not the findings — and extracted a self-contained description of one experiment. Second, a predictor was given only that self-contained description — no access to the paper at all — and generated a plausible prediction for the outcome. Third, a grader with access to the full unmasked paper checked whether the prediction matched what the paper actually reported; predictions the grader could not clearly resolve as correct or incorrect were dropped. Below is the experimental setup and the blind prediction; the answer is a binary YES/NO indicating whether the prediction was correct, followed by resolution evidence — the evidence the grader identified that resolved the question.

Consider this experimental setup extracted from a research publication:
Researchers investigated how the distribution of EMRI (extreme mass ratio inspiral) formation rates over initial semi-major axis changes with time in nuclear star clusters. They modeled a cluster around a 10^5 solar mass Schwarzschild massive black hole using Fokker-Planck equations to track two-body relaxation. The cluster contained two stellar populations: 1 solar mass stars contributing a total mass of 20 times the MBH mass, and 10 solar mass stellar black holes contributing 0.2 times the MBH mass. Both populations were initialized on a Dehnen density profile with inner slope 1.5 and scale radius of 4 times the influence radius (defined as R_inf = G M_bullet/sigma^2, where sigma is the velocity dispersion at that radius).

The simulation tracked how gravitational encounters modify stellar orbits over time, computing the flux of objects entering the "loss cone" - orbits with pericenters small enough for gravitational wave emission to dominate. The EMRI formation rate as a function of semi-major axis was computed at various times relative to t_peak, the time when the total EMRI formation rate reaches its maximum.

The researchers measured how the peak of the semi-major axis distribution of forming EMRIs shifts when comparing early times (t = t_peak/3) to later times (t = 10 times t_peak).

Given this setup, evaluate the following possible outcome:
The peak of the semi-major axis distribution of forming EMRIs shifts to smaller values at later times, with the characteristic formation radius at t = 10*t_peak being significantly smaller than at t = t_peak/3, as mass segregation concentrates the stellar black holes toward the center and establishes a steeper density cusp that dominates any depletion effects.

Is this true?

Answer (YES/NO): NO